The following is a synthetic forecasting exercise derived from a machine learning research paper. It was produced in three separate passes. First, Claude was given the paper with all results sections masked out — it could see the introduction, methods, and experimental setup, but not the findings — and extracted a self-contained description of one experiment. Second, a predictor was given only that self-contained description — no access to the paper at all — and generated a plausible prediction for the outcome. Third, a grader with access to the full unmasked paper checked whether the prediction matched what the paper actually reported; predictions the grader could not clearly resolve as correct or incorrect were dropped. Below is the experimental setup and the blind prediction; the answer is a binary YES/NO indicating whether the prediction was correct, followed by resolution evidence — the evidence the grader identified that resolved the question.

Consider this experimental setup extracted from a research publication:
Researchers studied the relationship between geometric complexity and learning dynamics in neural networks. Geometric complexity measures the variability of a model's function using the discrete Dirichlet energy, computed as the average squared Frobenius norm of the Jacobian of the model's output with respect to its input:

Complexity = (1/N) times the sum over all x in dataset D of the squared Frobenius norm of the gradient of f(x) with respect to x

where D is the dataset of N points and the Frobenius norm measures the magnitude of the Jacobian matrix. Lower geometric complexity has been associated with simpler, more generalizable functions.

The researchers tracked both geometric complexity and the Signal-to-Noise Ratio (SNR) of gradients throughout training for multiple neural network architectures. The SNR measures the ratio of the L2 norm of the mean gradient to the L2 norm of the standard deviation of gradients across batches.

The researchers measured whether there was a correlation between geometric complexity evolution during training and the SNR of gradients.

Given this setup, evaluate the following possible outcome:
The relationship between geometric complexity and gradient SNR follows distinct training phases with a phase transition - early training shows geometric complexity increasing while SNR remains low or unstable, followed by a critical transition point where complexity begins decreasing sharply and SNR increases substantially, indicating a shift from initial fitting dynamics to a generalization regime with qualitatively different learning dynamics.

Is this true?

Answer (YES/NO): NO